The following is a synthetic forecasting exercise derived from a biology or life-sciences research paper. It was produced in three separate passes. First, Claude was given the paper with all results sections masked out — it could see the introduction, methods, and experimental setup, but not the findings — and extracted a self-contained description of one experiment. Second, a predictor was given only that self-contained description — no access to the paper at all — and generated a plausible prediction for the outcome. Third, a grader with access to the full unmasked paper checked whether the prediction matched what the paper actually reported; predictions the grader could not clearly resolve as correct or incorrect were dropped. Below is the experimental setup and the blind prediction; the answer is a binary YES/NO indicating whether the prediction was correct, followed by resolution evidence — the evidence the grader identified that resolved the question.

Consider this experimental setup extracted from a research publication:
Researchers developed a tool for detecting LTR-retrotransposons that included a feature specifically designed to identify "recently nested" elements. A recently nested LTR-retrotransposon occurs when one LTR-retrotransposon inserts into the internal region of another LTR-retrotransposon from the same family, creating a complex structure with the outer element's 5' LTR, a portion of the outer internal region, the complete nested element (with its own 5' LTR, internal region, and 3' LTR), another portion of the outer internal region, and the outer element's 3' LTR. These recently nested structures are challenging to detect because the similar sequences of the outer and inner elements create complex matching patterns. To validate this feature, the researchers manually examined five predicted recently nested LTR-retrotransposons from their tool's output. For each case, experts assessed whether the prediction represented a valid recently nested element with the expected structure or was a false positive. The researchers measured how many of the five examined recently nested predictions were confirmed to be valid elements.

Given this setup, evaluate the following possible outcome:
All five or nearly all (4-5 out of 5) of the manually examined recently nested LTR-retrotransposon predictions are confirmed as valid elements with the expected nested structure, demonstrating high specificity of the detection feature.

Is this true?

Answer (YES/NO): NO